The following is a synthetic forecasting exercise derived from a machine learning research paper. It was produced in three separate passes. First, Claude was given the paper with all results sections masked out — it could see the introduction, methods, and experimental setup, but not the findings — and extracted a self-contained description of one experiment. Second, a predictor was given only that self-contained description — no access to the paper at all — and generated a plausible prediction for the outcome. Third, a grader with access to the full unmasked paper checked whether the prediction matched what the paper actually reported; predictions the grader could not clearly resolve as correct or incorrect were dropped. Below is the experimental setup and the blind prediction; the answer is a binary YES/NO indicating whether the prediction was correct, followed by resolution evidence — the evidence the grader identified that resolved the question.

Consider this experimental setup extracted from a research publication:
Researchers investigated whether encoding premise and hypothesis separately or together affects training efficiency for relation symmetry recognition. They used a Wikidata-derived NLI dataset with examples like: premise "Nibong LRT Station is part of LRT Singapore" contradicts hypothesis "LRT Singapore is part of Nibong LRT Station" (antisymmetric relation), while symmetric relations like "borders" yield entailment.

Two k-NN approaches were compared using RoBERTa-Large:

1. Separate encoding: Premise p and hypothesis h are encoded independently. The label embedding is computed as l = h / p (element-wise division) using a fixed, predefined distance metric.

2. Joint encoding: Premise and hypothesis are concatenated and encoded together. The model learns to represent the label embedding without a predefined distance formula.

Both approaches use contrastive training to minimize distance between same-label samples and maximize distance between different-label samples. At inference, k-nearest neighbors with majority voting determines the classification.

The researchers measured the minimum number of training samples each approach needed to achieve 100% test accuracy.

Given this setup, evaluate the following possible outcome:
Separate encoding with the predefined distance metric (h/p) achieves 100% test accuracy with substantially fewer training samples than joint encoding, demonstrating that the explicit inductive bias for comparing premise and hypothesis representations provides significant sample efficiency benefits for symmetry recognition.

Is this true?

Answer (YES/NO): YES